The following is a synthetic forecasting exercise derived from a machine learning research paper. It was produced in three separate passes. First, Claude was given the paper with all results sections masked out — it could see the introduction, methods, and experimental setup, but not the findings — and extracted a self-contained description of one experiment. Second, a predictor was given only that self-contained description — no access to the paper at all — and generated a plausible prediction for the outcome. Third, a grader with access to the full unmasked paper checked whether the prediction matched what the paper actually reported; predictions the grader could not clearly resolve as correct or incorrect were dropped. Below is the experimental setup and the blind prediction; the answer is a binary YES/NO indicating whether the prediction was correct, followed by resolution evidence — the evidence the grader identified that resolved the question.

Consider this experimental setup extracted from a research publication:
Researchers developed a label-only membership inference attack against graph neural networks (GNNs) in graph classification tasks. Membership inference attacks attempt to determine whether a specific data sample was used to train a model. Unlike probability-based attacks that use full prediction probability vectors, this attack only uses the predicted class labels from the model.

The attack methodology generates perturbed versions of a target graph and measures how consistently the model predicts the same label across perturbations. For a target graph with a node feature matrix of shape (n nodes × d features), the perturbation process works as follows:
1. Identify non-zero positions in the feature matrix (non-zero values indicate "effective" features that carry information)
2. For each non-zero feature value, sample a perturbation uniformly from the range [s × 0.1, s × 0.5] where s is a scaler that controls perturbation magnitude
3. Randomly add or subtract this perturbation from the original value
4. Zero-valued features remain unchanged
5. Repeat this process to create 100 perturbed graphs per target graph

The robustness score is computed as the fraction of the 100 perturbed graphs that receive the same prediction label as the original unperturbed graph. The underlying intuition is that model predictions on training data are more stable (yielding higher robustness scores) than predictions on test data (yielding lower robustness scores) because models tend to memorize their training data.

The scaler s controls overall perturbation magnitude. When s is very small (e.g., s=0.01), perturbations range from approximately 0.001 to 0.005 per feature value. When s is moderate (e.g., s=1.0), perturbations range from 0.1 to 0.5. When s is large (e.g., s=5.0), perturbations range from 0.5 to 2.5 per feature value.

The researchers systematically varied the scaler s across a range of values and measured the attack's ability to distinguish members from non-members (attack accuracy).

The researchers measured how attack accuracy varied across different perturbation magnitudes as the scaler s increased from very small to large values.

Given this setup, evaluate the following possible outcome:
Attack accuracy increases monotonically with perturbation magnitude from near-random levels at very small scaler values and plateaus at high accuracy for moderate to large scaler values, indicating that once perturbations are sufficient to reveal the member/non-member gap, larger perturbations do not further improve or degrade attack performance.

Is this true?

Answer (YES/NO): NO